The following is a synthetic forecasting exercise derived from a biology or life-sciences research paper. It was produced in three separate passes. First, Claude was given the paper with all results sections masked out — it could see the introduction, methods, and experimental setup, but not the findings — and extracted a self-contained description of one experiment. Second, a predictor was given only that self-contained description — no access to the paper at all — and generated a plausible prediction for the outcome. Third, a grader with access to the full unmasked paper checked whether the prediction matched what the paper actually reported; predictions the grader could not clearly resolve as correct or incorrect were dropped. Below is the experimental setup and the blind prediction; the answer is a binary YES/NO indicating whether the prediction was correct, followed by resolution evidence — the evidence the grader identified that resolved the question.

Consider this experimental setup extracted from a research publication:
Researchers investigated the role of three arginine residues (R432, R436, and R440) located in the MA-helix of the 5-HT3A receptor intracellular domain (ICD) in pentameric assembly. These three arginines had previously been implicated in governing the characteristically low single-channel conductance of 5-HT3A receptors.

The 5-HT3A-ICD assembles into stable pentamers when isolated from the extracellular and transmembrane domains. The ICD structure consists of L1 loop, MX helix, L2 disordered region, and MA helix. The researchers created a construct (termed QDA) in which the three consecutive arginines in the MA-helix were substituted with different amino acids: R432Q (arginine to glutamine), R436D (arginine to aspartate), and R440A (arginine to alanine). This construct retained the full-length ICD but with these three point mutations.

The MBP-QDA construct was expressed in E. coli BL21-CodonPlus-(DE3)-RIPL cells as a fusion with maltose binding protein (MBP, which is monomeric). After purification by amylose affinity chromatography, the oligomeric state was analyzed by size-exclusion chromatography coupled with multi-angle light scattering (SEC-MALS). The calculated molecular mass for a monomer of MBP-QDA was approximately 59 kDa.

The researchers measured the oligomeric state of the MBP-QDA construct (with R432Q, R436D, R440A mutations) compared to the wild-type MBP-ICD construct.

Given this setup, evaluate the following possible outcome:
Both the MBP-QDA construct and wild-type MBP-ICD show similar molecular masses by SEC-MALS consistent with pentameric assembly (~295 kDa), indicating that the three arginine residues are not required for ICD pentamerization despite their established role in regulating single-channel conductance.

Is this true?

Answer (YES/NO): NO